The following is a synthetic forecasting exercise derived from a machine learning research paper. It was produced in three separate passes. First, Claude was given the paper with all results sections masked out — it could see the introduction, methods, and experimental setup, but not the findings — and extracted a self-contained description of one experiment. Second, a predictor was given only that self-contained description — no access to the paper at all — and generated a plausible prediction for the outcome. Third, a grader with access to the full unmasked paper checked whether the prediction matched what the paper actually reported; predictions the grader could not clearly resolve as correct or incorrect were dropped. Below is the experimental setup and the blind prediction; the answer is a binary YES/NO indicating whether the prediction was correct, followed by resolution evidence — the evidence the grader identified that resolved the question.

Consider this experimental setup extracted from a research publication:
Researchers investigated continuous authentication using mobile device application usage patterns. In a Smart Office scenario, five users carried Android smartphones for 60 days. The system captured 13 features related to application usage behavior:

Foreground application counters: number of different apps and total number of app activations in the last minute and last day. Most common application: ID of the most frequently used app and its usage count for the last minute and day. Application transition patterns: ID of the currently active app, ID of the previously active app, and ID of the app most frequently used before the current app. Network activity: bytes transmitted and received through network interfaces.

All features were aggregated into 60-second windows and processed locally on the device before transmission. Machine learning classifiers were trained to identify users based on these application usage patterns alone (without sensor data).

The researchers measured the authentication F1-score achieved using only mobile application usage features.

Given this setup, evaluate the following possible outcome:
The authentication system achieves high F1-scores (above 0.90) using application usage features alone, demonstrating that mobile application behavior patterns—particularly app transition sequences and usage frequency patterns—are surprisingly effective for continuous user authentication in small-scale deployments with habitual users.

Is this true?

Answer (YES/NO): YES